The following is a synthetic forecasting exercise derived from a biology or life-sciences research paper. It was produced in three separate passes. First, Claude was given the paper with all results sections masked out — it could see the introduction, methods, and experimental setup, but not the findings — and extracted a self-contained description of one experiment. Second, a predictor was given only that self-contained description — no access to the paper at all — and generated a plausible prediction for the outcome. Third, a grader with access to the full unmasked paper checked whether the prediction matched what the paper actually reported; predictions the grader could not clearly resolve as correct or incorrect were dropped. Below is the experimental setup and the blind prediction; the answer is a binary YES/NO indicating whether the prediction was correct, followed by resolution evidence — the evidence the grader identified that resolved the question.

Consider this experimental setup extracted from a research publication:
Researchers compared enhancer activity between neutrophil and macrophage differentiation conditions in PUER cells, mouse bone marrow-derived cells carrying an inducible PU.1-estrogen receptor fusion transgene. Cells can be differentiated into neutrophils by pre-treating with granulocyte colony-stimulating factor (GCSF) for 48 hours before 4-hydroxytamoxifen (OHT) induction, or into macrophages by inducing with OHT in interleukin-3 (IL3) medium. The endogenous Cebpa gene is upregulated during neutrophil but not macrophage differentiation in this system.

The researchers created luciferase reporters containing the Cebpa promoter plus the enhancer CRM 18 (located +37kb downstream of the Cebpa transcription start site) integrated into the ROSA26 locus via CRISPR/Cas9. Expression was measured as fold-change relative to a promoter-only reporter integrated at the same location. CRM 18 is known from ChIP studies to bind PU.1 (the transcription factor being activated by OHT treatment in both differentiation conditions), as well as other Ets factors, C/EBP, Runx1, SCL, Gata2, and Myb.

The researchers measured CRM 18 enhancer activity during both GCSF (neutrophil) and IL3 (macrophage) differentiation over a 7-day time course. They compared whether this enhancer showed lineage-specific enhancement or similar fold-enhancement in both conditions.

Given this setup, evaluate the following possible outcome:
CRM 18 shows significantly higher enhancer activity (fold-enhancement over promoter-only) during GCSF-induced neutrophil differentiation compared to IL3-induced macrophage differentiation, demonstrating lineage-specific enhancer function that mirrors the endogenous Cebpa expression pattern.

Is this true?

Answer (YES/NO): YES